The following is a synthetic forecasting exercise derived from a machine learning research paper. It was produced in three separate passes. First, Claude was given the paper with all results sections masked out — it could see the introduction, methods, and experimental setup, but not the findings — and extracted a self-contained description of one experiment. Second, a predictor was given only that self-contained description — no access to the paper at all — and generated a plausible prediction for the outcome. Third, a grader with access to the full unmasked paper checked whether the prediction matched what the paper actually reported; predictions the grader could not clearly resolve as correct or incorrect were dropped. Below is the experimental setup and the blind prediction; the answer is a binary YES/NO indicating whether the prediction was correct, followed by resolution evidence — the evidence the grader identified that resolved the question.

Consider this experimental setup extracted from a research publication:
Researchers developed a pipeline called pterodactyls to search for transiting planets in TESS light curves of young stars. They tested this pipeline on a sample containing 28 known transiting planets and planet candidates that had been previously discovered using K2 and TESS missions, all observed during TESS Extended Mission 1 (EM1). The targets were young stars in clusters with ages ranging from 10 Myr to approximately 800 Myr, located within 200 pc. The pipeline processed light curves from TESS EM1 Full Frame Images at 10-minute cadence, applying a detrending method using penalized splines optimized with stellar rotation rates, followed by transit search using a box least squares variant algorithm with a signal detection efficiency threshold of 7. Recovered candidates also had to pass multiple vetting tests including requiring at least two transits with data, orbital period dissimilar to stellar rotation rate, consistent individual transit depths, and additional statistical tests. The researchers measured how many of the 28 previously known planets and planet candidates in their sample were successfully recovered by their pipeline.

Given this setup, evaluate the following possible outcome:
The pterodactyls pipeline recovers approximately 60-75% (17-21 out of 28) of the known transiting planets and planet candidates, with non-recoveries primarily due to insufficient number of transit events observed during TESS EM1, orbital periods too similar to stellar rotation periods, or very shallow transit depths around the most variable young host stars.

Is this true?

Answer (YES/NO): NO